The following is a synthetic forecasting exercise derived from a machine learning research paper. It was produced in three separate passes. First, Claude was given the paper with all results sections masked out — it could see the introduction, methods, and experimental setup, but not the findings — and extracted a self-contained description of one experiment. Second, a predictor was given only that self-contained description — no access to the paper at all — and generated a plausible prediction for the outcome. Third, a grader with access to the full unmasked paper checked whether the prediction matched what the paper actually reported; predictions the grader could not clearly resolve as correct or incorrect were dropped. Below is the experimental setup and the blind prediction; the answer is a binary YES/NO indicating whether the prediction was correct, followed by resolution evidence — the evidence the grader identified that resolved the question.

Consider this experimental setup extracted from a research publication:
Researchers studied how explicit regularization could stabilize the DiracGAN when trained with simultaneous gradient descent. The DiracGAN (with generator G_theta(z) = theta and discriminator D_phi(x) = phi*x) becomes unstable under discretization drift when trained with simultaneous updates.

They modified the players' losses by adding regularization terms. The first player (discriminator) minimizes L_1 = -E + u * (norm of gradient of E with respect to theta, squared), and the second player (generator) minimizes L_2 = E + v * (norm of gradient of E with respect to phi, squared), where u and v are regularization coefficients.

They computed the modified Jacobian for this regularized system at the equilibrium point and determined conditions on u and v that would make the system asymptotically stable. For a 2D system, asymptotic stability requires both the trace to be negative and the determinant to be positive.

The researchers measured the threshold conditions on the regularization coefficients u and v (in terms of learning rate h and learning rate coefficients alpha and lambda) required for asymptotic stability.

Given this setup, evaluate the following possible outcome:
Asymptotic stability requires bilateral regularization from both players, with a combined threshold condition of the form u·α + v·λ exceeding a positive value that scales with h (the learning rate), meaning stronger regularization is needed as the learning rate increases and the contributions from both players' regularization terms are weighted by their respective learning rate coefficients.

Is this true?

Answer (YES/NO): NO